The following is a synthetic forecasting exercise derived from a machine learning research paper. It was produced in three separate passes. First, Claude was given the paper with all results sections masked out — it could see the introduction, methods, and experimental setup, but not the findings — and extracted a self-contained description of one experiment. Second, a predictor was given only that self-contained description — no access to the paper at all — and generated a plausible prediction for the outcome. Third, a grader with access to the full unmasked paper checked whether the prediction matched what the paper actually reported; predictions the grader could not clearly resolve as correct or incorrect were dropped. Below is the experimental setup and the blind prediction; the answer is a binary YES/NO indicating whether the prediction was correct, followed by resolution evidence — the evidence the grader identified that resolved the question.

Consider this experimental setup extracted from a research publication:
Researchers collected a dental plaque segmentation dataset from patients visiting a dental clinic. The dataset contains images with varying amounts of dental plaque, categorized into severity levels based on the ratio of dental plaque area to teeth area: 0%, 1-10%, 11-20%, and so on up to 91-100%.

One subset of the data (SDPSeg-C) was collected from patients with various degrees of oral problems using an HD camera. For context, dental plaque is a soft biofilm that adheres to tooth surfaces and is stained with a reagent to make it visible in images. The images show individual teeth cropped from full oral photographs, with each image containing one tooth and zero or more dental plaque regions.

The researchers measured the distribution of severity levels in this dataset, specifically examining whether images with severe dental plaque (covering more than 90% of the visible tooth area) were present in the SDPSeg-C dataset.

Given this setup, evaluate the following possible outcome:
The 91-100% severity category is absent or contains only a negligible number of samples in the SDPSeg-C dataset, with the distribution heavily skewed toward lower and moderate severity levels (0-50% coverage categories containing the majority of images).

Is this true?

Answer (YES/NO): NO